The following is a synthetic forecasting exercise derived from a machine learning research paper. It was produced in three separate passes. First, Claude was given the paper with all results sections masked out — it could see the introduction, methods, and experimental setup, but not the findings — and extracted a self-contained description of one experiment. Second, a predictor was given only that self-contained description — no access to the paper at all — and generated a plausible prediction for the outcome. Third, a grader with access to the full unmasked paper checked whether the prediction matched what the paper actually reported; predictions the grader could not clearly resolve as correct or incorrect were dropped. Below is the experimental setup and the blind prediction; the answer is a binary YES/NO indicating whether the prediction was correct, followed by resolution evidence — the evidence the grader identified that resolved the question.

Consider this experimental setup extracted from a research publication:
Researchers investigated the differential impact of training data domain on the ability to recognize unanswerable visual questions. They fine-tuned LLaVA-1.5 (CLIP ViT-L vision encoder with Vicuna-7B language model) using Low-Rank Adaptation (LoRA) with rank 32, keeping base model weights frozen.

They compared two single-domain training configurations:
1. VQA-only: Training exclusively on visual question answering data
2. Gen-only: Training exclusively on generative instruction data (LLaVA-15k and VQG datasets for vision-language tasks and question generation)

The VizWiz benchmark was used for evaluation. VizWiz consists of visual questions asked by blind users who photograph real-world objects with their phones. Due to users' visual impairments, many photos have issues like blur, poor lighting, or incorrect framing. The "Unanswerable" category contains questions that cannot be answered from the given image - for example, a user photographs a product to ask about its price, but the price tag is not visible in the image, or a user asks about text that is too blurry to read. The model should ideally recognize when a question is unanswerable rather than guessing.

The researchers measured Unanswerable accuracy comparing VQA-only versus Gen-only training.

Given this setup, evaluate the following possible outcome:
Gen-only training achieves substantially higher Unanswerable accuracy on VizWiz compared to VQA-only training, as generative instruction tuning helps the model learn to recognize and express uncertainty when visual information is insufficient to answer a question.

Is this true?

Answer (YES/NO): YES